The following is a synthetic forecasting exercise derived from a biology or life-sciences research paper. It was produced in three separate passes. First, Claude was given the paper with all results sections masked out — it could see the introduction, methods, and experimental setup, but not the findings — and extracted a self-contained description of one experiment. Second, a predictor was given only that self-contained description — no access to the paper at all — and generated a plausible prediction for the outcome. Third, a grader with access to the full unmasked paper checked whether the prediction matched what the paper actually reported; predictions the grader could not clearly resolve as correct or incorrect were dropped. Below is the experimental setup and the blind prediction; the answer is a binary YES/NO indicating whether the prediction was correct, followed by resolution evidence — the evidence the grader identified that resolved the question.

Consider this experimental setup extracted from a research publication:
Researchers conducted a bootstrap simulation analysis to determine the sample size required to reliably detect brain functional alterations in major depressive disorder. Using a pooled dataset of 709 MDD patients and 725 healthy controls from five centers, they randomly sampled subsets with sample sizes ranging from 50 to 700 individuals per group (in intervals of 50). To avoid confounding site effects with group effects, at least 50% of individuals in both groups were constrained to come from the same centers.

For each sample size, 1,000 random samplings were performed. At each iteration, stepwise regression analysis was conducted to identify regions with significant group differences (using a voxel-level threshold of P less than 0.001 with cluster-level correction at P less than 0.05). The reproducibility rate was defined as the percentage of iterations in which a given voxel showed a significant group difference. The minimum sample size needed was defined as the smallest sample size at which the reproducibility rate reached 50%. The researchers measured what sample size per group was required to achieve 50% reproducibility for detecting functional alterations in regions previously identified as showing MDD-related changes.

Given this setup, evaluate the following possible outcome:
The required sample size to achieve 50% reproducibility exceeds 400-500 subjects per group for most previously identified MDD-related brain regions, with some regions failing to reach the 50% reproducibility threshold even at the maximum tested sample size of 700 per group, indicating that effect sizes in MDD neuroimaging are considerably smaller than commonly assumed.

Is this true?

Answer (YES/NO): YES